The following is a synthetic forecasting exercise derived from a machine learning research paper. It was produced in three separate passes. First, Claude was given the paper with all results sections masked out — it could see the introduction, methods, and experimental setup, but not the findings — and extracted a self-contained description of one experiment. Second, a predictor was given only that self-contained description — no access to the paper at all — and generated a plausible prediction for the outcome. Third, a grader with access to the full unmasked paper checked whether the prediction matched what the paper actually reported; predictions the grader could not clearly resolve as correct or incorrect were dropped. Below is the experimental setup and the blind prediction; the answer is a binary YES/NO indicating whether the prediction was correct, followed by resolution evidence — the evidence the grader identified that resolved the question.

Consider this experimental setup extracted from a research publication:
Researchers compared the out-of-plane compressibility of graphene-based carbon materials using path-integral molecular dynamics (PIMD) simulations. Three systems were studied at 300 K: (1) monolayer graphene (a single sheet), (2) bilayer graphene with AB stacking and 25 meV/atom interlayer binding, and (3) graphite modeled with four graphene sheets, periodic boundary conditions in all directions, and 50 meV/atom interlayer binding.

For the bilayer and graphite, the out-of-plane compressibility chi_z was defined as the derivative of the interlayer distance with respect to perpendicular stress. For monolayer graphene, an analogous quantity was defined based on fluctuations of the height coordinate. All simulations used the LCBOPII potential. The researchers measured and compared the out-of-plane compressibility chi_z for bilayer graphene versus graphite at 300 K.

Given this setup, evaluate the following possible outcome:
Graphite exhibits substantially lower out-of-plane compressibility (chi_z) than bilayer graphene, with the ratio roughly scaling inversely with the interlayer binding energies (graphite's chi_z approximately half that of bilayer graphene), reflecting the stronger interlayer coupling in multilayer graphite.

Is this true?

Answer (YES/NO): NO